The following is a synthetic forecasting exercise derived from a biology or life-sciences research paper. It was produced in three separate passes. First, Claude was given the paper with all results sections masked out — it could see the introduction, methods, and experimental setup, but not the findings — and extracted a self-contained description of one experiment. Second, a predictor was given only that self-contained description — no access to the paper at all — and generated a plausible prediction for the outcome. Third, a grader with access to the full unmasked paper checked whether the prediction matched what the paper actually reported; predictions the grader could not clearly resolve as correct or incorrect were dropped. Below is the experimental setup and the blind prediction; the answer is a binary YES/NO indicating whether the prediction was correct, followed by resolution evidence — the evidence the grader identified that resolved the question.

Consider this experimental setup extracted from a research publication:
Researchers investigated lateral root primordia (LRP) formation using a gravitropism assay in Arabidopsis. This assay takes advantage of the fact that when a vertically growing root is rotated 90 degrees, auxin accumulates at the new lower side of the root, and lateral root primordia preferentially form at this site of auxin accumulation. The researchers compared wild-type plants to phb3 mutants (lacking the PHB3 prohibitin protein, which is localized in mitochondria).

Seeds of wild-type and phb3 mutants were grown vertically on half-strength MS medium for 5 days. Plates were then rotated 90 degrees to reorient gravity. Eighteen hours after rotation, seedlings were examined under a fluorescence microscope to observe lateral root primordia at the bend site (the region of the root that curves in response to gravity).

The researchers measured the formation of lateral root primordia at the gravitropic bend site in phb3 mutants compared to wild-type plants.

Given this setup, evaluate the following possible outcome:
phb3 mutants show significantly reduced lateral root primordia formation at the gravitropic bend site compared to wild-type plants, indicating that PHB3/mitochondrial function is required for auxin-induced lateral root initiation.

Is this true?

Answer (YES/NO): YES